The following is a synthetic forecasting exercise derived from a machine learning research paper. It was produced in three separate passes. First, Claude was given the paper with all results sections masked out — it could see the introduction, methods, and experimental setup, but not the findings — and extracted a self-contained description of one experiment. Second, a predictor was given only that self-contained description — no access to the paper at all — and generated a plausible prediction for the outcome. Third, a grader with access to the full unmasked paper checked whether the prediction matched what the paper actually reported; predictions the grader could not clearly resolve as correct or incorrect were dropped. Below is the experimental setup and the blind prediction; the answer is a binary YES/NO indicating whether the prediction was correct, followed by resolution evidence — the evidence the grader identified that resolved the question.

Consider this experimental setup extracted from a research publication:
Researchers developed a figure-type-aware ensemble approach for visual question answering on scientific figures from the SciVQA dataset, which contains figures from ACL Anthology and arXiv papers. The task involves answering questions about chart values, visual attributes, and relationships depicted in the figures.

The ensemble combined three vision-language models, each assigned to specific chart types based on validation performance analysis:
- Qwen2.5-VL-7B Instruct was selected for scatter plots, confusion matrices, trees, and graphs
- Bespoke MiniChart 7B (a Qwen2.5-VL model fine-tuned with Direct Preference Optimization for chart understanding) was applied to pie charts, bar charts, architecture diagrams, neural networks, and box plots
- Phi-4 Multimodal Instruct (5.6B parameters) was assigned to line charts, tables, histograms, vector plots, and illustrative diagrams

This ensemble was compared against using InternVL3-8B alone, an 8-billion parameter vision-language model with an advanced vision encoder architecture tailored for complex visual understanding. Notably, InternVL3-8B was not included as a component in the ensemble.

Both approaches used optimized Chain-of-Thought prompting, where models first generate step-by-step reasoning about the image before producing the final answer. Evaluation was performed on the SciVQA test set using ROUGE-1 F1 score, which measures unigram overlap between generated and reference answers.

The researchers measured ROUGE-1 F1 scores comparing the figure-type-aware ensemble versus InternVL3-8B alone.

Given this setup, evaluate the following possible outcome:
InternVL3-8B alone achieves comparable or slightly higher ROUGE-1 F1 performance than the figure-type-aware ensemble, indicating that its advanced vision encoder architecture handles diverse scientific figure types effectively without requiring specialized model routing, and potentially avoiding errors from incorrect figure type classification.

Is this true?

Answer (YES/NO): YES